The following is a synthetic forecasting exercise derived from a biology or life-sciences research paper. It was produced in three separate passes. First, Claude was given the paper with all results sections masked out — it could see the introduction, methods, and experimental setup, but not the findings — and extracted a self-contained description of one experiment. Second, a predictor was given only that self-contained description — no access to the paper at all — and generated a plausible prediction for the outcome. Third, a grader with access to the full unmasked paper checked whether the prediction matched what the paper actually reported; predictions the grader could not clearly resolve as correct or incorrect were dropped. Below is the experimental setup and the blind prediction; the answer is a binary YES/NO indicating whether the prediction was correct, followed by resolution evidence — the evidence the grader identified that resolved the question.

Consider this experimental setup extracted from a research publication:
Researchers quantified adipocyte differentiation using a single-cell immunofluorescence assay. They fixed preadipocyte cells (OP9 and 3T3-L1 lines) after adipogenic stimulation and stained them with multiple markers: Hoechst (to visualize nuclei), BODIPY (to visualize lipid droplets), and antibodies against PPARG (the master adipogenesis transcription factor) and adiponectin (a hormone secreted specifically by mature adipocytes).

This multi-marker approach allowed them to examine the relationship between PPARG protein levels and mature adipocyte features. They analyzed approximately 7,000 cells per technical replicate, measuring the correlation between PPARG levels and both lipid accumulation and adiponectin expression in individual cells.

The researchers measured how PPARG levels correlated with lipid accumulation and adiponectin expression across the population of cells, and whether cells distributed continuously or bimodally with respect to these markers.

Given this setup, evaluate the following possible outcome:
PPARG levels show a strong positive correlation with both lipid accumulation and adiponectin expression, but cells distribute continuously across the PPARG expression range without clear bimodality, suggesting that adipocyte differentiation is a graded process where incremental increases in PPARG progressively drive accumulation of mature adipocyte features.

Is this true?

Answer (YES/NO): NO